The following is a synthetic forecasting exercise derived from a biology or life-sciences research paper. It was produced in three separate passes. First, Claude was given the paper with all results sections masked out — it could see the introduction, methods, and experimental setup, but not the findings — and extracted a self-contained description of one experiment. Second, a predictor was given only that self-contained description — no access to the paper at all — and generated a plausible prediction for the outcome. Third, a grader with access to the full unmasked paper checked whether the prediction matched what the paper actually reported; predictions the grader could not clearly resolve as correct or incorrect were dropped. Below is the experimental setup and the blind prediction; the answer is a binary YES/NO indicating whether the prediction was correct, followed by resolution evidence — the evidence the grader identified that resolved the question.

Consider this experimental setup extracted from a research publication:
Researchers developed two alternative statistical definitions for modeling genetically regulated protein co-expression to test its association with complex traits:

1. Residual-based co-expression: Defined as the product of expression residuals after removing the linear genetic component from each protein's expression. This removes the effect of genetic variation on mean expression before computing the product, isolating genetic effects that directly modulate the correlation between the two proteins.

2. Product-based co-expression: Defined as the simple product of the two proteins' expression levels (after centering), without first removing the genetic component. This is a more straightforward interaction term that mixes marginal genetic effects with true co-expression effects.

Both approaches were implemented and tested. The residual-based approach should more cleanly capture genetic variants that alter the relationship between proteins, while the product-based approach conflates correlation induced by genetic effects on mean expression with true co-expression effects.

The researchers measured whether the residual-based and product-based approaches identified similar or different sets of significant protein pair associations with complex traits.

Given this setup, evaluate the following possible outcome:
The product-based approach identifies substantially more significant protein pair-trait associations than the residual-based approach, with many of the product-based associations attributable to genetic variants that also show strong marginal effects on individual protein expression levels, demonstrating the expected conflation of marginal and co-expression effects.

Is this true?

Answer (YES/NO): NO